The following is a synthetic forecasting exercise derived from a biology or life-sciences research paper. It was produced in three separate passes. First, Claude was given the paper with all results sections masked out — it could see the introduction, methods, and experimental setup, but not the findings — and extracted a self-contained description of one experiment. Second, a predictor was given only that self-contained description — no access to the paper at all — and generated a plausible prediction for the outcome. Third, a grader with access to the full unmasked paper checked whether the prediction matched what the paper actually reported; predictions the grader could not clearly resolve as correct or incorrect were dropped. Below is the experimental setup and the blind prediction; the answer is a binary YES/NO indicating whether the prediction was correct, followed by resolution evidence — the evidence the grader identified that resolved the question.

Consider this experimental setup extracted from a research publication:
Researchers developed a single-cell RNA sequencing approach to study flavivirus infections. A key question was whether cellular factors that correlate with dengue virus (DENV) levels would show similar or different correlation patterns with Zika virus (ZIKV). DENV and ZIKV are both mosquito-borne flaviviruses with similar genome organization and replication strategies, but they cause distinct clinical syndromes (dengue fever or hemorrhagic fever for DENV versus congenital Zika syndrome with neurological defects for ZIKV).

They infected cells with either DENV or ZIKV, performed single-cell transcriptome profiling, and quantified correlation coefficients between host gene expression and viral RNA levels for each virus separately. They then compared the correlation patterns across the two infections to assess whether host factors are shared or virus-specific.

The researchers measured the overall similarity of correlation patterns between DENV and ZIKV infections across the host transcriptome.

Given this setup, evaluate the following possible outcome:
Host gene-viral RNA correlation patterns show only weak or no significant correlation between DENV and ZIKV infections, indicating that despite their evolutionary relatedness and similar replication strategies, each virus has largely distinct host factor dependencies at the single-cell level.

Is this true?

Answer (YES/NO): NO